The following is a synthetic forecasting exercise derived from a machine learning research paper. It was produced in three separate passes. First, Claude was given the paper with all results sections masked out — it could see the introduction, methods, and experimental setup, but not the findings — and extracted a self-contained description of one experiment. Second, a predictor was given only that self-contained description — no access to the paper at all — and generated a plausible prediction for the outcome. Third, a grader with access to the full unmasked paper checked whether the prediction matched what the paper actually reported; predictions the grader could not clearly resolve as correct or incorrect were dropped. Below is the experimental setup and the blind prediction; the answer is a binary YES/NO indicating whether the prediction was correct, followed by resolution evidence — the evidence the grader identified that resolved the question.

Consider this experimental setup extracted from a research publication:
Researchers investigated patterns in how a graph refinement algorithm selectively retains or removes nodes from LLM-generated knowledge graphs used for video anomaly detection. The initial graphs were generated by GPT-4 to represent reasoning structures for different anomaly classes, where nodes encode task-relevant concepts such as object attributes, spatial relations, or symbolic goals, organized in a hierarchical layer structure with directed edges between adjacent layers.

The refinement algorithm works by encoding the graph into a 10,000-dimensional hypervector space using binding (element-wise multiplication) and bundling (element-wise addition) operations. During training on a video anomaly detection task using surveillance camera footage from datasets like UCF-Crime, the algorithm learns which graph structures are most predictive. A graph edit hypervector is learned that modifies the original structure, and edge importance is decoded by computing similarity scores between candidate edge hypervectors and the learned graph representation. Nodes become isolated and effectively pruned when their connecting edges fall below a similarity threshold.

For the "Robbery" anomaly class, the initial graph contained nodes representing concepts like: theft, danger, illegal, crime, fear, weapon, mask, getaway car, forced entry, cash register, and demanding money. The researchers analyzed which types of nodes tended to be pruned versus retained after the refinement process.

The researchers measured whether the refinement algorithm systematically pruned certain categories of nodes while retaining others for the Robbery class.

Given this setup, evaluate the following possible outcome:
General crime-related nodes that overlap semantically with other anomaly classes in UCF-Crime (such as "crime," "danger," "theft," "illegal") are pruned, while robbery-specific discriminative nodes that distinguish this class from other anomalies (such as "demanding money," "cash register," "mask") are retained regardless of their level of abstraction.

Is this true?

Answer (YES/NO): NO